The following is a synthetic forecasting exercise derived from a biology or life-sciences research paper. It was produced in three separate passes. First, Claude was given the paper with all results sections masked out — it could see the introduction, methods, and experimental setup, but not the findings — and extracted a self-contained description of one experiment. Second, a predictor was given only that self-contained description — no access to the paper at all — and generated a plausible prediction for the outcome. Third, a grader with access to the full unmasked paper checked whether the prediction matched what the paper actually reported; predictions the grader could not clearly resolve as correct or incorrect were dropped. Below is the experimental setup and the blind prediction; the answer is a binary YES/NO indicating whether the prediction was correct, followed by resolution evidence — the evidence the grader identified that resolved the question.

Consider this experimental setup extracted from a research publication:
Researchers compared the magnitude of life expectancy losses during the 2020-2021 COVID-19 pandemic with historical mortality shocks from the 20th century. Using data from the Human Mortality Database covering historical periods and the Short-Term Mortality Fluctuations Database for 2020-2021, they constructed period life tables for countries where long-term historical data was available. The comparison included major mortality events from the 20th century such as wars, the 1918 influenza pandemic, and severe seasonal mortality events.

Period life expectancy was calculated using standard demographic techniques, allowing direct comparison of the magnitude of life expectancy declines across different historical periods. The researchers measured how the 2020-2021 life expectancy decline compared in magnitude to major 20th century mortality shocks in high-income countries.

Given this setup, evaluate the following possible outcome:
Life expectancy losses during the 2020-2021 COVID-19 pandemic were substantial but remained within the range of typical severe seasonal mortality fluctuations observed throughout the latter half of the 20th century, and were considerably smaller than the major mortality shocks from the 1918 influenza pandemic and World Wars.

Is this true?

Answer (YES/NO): NO